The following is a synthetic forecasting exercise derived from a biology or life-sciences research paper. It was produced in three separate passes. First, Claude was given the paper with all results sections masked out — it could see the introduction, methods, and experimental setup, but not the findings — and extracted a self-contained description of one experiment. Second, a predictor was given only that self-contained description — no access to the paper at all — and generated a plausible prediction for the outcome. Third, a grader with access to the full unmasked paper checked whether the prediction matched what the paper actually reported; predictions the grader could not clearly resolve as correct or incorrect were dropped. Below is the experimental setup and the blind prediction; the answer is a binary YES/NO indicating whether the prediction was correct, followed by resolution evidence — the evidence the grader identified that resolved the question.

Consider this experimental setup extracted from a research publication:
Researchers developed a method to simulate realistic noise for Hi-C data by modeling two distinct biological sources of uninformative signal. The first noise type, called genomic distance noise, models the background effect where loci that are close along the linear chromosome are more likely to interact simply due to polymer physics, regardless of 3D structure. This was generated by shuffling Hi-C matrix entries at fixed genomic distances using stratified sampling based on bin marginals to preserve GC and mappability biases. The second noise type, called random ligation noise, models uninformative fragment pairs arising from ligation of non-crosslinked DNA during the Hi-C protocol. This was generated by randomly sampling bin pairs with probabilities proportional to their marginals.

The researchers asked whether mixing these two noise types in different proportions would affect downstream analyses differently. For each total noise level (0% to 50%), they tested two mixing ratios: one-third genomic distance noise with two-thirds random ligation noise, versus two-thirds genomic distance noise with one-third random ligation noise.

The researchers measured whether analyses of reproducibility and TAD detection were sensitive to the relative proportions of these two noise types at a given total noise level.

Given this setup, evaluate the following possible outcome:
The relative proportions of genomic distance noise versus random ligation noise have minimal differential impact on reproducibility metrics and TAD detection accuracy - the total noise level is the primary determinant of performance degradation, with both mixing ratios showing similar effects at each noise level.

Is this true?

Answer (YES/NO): NO